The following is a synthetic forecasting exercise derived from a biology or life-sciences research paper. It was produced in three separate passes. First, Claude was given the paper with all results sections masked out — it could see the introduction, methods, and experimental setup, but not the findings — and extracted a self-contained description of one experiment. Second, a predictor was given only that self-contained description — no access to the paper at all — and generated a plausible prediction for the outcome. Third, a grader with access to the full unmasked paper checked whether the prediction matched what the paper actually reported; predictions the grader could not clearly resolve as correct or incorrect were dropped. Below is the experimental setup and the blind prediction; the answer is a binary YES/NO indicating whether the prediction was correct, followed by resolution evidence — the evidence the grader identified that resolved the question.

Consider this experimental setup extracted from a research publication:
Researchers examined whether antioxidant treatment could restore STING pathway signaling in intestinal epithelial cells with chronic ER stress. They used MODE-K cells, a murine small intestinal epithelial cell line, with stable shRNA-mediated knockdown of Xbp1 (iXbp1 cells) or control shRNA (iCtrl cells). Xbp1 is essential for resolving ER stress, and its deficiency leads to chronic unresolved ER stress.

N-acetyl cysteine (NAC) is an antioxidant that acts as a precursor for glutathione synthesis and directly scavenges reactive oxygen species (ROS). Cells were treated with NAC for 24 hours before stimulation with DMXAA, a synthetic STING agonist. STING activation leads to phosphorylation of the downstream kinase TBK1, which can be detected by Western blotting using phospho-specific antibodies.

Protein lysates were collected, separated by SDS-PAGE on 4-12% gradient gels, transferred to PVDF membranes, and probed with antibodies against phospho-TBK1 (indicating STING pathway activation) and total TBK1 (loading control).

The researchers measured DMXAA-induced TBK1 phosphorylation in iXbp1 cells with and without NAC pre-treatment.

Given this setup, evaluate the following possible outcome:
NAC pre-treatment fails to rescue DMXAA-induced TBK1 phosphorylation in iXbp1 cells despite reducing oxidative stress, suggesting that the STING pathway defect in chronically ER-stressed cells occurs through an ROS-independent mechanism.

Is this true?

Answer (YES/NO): NO